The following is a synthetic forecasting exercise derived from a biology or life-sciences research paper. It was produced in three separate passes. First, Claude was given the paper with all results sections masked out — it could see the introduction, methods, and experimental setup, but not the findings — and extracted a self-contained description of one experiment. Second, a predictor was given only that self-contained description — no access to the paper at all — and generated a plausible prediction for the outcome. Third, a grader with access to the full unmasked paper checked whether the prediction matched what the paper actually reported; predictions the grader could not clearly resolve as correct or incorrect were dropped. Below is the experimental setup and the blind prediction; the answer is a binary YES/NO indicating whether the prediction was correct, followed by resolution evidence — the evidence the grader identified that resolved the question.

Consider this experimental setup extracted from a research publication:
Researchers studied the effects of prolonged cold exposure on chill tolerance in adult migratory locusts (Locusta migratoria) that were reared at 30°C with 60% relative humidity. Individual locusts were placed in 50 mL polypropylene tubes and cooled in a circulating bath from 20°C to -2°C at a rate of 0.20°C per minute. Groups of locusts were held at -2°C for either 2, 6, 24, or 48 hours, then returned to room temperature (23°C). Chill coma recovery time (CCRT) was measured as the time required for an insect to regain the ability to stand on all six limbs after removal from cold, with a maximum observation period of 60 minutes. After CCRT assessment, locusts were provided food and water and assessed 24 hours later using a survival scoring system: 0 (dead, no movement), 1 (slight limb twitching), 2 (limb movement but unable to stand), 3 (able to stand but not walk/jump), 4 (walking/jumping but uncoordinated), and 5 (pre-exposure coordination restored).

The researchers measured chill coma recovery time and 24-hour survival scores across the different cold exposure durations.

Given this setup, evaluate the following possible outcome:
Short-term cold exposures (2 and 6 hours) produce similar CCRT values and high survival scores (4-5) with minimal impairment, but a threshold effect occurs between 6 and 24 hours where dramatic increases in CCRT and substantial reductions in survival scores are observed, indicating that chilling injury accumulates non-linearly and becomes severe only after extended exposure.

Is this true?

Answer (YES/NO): NO